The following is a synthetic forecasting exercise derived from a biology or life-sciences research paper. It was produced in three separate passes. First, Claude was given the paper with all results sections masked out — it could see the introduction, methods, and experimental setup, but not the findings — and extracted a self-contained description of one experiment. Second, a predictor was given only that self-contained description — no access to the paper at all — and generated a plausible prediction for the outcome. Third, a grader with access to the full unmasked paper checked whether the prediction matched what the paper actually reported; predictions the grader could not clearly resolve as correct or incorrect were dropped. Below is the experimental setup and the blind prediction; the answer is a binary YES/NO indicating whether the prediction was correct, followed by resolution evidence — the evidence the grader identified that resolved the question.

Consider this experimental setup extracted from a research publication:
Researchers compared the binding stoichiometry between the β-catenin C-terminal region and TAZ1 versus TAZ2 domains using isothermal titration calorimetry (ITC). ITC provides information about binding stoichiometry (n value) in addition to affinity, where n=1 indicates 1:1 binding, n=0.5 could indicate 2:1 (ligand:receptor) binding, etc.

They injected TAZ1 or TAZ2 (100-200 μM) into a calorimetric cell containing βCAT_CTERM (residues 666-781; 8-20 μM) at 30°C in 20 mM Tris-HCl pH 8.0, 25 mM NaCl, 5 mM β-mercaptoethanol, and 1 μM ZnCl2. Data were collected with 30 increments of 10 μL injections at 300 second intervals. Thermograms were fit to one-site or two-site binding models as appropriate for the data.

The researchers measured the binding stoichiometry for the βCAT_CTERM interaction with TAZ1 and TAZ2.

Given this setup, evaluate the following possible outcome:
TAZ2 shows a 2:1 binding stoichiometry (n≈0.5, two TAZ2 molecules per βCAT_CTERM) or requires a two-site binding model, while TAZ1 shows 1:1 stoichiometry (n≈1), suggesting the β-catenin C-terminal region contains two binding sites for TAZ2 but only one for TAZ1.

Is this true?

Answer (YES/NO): NO